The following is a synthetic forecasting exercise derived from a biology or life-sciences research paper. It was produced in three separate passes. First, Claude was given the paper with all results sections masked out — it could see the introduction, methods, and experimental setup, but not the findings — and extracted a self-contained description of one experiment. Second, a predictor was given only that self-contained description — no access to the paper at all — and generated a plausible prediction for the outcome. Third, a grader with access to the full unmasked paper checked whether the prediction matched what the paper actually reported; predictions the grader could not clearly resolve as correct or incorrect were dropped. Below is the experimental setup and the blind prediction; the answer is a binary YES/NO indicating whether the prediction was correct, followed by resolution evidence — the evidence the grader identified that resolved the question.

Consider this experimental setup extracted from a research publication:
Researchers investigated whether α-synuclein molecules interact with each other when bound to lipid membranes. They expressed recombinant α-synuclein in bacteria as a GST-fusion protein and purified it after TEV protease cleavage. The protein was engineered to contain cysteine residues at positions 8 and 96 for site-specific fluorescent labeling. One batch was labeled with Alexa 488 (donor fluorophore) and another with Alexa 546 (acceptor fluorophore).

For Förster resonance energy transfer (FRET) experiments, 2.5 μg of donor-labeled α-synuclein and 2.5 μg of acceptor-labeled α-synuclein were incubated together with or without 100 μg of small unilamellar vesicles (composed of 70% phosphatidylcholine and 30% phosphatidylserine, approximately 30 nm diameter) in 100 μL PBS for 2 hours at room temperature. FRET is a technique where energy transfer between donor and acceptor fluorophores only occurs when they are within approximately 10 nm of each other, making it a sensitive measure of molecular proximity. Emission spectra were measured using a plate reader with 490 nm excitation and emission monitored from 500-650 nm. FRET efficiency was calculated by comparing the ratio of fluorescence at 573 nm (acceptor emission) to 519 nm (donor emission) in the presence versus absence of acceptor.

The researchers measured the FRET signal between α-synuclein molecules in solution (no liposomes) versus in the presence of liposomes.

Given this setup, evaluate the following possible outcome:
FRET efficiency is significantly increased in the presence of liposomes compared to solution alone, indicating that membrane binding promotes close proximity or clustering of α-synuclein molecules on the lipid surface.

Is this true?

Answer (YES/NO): YES